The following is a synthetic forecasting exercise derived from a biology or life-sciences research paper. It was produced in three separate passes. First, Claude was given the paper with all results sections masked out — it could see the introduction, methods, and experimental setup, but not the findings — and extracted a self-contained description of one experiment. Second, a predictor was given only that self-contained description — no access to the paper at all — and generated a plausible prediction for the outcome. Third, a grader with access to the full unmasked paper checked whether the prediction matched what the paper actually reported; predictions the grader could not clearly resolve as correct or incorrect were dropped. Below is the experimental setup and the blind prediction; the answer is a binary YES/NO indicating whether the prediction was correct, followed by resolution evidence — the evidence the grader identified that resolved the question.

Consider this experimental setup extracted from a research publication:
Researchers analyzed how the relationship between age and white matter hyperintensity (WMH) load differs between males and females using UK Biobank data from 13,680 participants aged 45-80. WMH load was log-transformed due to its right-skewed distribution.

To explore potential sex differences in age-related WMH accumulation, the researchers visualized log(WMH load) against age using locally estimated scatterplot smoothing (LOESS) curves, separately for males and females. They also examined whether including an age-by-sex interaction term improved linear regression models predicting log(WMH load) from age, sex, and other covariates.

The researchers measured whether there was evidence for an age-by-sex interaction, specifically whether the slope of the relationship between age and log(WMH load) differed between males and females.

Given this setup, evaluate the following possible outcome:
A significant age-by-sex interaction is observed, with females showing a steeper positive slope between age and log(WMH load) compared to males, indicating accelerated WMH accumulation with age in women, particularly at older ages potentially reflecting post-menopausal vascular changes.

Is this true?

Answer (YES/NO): YES